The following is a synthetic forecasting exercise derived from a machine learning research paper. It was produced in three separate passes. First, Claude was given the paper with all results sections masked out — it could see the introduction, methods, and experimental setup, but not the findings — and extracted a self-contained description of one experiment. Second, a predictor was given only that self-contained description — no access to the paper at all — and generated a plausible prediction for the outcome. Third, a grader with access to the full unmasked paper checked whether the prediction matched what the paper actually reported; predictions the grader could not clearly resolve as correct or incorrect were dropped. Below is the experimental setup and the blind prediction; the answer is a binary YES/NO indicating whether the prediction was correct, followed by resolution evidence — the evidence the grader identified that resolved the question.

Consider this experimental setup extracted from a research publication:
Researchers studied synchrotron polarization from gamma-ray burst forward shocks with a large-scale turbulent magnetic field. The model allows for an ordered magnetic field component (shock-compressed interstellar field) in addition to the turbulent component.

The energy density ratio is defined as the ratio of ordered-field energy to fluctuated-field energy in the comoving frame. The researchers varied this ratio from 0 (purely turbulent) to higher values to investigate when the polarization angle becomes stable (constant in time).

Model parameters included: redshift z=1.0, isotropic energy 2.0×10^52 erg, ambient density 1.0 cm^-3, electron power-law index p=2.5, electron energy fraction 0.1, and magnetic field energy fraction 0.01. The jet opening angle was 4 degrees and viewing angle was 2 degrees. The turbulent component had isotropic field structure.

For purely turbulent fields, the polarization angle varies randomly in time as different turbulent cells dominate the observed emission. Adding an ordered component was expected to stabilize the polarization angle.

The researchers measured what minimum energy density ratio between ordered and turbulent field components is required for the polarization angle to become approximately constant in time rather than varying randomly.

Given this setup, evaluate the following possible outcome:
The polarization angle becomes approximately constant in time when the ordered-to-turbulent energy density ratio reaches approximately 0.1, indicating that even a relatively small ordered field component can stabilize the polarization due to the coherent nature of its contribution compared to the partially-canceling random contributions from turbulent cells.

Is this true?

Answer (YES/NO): NO